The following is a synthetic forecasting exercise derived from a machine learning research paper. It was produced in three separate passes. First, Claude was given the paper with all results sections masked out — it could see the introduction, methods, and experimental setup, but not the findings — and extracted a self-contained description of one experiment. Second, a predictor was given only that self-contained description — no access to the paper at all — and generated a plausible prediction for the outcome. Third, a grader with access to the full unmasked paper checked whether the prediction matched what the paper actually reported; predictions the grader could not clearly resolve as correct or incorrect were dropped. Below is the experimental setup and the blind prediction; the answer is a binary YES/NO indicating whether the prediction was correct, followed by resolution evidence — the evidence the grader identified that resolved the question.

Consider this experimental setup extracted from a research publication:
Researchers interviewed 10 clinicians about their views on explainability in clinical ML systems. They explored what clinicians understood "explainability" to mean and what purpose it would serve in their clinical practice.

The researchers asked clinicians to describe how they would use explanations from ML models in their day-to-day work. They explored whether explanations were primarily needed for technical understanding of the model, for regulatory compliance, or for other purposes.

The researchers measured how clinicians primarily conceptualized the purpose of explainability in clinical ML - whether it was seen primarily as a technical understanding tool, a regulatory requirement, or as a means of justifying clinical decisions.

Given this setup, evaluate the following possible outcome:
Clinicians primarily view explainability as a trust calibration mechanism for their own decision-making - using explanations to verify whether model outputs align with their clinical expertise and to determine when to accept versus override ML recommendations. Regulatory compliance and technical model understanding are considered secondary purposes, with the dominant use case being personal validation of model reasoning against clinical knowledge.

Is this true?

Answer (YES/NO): NO